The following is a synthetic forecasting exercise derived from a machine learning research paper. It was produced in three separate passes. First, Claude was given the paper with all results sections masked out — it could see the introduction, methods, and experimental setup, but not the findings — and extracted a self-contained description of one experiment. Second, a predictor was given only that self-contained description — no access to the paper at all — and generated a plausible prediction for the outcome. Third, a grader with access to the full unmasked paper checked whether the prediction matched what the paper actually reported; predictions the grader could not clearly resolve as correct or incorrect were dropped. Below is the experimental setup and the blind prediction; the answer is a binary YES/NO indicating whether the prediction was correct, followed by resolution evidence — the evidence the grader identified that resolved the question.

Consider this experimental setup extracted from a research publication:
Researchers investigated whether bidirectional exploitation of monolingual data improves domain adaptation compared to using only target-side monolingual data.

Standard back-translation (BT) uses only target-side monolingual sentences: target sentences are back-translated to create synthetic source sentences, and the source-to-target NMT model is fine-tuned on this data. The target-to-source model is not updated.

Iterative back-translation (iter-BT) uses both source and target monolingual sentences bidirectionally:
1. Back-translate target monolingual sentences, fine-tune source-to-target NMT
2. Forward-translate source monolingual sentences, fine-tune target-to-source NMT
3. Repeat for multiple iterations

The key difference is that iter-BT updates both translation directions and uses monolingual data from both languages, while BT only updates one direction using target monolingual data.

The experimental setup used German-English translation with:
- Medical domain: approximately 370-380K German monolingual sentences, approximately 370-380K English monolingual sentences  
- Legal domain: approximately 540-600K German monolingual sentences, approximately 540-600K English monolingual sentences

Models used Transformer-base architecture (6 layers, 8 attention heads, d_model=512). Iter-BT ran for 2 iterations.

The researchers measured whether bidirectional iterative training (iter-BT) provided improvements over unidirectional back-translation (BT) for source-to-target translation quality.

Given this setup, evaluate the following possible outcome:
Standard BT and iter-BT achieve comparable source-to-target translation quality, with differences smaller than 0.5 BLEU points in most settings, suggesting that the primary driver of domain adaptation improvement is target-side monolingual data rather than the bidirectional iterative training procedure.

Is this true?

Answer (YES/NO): NO